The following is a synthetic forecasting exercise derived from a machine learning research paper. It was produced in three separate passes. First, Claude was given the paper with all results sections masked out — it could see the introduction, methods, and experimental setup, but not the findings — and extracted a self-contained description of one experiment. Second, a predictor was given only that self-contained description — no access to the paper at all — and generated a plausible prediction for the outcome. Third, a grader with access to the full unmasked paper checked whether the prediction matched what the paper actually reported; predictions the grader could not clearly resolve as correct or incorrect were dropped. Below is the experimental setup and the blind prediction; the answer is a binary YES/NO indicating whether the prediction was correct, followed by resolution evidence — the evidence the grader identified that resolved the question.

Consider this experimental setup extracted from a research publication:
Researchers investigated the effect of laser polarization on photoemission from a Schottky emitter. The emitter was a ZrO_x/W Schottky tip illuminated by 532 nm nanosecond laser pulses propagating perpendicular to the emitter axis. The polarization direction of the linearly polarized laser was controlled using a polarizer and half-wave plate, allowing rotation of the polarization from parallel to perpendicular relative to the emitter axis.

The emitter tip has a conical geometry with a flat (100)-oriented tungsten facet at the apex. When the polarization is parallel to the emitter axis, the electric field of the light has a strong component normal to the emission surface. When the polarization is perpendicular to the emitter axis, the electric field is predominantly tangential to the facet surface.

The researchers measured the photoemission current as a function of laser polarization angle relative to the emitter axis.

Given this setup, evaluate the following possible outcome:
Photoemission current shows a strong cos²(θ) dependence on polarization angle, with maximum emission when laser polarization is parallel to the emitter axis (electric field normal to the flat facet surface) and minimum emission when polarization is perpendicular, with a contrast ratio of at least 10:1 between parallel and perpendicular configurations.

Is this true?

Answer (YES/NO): NO